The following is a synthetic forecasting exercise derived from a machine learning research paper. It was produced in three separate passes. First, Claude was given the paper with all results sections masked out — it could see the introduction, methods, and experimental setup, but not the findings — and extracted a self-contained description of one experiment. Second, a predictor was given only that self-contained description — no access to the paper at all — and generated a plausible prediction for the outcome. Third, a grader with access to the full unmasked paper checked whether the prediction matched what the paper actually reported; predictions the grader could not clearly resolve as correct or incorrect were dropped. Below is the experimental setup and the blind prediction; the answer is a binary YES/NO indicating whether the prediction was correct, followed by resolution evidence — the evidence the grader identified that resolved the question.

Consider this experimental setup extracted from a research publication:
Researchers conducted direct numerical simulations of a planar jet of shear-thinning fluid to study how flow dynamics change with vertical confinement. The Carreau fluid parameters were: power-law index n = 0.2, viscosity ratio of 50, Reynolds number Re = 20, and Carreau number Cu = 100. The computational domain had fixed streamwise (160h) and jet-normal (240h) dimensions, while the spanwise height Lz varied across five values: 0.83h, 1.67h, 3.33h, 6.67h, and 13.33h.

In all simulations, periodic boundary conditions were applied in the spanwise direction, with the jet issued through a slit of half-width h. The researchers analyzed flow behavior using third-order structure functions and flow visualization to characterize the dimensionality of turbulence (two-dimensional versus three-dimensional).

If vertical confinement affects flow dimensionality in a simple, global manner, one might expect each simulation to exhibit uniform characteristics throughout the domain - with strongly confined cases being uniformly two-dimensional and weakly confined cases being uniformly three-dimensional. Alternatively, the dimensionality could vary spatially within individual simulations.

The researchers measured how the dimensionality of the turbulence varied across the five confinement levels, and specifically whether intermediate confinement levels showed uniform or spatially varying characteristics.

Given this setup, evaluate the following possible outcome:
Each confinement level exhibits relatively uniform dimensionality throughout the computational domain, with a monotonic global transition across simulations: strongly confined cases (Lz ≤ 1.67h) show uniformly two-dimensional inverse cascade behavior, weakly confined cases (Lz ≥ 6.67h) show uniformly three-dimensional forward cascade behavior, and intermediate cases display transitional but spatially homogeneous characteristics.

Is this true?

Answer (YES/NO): NO